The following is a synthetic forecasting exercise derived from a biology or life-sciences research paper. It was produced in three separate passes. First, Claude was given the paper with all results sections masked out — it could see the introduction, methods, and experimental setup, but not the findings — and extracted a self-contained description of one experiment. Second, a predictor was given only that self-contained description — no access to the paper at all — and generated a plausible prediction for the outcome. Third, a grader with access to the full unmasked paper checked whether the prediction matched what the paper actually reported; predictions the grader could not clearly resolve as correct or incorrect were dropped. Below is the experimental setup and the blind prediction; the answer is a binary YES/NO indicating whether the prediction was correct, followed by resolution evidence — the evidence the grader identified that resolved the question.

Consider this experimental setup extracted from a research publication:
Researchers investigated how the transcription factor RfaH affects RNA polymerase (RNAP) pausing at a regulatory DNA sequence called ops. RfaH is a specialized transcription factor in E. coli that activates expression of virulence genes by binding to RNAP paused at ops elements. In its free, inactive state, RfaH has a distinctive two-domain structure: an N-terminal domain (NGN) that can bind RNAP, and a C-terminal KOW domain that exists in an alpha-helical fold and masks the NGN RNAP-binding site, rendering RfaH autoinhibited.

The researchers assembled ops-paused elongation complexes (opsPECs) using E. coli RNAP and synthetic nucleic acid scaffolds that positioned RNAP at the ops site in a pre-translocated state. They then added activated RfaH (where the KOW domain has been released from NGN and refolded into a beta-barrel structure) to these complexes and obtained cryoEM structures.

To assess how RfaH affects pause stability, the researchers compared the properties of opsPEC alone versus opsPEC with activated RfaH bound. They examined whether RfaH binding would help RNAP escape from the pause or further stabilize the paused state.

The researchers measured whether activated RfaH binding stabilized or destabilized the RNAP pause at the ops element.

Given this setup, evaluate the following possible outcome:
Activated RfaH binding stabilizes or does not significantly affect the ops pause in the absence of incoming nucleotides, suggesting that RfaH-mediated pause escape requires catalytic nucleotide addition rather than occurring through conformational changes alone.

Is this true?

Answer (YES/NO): YES